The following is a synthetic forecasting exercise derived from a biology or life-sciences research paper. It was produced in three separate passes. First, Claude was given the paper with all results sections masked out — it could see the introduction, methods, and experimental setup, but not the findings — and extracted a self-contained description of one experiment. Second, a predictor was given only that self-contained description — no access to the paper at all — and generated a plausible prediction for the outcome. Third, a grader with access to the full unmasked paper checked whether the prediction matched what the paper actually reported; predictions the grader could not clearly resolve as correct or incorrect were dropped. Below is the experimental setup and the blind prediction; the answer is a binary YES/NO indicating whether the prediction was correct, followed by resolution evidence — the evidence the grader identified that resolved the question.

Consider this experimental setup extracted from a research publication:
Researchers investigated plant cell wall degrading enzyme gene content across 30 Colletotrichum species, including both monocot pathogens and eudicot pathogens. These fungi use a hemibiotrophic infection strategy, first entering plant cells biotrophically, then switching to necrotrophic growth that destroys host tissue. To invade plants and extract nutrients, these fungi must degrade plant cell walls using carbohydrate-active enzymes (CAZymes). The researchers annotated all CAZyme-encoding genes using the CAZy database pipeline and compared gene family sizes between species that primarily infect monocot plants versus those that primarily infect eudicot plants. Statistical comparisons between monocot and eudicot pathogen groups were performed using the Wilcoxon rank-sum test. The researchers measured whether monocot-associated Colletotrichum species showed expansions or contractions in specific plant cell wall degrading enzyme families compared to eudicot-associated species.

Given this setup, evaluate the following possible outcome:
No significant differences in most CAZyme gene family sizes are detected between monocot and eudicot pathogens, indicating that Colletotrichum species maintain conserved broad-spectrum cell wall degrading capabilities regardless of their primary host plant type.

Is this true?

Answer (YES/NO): NO